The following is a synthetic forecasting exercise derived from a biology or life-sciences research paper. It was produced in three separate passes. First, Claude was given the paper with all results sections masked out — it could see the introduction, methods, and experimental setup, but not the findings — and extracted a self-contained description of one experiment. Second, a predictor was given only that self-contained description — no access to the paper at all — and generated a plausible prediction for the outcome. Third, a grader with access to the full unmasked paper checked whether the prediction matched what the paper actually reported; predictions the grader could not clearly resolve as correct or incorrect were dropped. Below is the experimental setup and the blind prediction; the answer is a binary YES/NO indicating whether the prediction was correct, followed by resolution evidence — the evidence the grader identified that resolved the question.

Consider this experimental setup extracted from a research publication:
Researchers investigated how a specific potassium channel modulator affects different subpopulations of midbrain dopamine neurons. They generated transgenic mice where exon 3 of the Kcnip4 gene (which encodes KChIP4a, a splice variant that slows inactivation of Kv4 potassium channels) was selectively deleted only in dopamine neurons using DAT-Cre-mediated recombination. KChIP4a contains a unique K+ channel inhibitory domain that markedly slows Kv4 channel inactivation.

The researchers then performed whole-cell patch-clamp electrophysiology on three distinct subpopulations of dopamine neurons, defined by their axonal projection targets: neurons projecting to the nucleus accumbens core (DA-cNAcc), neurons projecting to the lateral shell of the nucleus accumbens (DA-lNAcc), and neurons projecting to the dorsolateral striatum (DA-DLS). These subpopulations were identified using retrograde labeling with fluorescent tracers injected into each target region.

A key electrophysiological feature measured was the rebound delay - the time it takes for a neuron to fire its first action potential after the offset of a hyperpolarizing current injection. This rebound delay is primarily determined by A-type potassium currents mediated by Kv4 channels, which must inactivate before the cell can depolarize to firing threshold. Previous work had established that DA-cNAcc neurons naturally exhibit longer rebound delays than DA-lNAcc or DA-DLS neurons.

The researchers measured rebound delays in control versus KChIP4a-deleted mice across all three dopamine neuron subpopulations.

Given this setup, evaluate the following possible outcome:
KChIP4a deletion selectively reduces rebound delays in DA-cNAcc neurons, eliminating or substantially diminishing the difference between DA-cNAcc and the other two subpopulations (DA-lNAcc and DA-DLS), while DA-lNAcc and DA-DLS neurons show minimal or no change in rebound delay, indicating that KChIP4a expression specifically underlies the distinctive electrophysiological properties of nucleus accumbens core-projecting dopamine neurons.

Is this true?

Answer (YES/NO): YES